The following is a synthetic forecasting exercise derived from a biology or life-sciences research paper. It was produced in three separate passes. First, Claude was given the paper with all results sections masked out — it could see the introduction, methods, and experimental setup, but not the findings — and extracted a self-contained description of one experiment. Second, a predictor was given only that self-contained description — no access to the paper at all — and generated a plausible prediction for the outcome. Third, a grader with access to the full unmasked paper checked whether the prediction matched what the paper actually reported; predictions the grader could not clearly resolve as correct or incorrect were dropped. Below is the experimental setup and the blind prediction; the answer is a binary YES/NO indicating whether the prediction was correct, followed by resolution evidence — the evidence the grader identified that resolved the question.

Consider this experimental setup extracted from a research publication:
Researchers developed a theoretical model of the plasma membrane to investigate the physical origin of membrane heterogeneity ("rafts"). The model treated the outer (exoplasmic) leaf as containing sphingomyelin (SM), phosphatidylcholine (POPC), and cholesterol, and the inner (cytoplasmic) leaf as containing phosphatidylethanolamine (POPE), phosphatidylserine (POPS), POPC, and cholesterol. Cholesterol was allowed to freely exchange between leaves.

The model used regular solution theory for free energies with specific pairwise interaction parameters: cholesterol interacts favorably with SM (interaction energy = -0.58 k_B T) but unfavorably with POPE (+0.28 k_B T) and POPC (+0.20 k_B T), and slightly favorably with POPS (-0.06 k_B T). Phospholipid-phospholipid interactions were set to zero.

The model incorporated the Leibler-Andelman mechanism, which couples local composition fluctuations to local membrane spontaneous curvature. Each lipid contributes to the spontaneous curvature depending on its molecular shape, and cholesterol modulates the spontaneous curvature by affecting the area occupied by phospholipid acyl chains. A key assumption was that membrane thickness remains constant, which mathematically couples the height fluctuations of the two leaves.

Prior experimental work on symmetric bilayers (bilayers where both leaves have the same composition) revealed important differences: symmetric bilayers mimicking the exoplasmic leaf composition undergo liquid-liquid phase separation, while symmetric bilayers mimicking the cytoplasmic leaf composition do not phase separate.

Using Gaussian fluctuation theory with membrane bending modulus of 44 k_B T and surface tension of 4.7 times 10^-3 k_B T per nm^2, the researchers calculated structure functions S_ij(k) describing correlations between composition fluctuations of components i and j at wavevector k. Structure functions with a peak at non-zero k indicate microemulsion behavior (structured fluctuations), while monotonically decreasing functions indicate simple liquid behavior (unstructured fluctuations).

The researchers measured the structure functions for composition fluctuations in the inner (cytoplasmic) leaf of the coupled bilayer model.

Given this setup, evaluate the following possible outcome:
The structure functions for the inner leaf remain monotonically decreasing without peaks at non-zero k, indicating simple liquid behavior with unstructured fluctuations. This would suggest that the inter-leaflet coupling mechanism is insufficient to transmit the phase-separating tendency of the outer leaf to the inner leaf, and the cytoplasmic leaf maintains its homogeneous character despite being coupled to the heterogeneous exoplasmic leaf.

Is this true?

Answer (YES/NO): NO